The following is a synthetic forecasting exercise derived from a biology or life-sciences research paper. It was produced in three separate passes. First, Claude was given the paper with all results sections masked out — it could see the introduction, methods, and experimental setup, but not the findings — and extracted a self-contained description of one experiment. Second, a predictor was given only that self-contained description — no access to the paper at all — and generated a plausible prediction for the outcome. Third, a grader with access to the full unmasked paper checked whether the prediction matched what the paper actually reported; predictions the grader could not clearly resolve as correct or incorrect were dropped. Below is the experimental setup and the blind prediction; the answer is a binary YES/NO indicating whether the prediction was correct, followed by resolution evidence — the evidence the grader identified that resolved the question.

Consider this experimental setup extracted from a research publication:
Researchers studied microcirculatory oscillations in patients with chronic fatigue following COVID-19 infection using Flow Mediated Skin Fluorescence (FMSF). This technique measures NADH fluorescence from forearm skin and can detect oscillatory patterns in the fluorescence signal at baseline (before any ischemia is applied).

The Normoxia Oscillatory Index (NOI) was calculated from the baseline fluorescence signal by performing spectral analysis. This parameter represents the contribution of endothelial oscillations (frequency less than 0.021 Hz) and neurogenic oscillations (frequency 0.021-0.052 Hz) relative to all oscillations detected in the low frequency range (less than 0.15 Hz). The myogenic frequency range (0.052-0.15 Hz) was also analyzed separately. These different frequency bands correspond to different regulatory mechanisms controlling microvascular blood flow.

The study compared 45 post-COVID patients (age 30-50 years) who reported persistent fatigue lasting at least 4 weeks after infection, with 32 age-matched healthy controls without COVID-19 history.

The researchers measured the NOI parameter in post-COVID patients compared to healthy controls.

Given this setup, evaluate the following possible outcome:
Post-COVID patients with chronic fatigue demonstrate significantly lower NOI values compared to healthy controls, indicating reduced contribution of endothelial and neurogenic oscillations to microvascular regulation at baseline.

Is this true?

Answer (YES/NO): YES